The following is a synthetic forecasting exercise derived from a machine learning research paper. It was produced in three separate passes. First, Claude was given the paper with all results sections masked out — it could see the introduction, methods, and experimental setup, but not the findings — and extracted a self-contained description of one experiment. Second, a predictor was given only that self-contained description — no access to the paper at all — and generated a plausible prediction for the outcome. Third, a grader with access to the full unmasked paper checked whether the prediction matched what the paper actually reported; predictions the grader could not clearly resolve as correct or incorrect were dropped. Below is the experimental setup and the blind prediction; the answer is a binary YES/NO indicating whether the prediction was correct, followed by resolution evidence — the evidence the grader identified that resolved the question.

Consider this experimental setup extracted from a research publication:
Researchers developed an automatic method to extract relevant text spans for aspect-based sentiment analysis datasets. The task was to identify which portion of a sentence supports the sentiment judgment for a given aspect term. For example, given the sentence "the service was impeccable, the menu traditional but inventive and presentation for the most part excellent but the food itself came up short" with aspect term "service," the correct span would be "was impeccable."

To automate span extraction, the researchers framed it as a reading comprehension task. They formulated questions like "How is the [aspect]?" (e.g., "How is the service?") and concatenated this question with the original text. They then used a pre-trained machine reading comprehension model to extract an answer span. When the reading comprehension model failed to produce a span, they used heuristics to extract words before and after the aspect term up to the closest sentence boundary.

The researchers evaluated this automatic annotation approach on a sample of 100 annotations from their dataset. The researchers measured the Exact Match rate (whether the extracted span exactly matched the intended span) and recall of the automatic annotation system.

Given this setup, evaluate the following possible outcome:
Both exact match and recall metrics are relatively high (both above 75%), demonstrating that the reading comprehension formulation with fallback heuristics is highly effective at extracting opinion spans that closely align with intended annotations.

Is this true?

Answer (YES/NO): NO